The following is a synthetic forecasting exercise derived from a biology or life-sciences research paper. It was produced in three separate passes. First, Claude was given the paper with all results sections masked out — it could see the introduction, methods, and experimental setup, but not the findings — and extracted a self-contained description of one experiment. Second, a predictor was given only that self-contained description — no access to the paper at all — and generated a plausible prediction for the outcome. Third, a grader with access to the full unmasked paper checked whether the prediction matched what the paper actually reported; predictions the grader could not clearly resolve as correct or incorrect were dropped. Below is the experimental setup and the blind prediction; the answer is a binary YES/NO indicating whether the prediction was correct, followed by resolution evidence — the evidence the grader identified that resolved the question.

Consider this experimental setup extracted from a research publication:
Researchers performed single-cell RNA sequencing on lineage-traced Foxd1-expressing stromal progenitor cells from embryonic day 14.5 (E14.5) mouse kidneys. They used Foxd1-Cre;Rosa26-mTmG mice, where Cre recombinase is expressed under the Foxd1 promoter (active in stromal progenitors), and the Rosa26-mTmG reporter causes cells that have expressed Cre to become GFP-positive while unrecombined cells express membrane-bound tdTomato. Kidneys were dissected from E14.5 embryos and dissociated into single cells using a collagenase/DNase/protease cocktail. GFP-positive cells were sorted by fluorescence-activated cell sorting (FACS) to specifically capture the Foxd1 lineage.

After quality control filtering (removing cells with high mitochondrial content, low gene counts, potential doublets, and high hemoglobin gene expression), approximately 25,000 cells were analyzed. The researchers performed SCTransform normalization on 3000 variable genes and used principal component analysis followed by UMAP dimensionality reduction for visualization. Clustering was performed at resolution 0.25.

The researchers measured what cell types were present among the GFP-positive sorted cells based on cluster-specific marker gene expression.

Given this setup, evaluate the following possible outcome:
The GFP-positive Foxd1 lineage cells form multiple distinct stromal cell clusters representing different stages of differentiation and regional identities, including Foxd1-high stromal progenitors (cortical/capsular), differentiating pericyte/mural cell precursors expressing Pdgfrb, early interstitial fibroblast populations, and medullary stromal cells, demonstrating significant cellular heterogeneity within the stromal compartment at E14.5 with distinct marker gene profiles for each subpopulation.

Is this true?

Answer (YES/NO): NO